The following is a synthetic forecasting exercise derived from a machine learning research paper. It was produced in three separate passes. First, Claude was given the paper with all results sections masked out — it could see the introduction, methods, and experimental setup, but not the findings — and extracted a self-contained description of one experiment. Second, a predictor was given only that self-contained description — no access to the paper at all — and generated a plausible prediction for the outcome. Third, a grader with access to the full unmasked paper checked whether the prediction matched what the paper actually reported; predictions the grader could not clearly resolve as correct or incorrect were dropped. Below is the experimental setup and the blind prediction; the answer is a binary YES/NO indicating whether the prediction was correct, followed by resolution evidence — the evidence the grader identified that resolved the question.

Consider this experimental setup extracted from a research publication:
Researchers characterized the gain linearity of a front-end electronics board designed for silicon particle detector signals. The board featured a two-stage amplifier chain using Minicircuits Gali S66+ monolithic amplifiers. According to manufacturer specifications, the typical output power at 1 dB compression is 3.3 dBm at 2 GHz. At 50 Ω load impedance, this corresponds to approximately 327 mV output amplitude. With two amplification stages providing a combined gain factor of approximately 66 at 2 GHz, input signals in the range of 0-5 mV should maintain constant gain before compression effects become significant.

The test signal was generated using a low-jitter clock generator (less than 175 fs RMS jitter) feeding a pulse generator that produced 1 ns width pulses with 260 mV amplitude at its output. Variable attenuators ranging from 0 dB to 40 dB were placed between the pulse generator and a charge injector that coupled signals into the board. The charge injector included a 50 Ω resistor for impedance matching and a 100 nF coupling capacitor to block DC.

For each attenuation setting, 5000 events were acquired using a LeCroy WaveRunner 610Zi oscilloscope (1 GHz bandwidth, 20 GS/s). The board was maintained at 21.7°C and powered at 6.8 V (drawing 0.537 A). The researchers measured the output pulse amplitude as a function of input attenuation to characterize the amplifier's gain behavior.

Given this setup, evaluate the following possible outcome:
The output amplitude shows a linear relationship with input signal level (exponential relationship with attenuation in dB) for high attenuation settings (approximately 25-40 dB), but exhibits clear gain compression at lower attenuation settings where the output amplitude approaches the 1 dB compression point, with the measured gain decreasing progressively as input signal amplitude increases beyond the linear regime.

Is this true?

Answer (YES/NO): NO